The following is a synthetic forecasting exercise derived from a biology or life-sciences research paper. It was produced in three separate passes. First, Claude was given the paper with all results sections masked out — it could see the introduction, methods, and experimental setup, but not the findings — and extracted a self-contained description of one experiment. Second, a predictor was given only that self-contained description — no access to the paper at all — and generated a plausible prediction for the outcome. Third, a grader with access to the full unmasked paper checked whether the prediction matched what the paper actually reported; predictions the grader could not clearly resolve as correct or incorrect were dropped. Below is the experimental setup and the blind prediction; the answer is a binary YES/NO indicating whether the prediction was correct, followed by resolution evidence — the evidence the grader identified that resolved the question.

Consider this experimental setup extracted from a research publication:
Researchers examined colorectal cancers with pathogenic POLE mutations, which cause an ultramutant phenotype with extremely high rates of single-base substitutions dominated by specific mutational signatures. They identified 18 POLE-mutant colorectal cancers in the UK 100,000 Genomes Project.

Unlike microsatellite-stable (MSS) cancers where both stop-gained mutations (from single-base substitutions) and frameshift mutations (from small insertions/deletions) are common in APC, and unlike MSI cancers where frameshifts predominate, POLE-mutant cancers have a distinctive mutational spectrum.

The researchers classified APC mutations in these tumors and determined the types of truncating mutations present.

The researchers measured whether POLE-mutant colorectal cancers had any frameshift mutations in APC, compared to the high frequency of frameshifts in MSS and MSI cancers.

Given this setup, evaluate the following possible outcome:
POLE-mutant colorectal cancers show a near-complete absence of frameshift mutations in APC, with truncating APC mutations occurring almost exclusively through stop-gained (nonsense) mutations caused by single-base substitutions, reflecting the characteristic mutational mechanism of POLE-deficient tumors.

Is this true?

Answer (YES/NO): YES